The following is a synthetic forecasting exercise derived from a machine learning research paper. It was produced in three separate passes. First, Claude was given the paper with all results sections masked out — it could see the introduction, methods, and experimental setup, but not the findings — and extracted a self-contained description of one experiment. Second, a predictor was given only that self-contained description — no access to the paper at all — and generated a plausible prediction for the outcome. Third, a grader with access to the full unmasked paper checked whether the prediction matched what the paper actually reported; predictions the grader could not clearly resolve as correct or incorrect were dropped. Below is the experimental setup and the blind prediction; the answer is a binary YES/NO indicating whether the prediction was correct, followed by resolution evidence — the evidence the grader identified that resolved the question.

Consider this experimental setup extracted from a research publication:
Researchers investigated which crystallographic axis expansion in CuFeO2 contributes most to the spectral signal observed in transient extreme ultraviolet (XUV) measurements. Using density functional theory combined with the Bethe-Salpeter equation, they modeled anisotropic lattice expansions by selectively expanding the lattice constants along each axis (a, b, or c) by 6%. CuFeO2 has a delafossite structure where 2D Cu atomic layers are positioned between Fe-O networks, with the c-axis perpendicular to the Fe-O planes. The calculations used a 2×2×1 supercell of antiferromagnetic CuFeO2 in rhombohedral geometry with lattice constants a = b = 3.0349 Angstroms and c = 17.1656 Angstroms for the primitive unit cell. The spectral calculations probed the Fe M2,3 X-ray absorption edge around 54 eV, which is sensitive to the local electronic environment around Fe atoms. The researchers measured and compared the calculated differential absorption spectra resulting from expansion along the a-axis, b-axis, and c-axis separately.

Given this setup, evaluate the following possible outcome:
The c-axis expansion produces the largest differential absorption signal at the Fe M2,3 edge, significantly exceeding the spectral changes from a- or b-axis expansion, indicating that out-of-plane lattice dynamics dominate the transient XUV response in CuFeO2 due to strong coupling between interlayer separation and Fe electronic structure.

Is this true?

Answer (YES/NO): YES